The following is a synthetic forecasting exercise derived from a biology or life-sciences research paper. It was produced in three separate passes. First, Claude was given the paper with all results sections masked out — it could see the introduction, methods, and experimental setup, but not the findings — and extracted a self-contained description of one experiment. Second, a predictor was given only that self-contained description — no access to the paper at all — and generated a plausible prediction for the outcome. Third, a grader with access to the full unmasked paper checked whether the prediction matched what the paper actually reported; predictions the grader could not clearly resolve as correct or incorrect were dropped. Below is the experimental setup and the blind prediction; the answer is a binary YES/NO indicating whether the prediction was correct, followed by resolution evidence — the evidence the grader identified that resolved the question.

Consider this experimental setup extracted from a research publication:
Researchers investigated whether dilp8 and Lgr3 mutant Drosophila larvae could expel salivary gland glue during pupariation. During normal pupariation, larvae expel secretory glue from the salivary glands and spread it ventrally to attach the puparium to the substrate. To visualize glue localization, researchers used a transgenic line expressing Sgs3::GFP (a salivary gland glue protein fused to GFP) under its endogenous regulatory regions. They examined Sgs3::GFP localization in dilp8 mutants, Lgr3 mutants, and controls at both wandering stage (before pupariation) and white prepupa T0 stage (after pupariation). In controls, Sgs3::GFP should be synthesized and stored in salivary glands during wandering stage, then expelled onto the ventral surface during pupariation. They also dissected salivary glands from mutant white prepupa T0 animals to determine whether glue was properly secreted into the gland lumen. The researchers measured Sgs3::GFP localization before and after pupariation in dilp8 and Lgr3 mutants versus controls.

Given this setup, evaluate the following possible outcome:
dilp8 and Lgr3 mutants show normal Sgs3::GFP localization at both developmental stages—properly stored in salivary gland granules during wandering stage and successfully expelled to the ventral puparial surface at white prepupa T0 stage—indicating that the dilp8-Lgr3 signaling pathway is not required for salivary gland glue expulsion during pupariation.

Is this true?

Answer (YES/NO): NO